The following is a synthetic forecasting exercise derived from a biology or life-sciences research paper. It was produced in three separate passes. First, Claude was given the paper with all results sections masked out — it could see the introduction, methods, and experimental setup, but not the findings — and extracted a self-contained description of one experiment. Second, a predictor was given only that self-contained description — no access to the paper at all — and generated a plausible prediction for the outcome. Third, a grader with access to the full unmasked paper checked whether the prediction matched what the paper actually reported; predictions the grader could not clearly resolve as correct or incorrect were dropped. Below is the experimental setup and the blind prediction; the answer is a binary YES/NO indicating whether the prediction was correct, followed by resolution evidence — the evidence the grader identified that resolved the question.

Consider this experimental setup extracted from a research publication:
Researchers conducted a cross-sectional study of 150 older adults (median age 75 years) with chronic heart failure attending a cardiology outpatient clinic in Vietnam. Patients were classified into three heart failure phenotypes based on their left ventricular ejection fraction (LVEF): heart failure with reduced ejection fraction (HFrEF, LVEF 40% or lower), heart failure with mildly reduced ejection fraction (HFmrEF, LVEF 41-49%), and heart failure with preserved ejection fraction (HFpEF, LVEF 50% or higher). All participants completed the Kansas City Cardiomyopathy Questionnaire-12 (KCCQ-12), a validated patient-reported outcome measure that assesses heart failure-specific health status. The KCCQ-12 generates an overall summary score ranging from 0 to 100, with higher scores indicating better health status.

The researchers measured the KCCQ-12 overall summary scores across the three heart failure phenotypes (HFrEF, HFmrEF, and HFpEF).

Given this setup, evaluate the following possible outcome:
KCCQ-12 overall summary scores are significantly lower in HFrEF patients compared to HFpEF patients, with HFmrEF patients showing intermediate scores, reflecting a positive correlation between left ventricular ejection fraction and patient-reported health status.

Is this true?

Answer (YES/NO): NO